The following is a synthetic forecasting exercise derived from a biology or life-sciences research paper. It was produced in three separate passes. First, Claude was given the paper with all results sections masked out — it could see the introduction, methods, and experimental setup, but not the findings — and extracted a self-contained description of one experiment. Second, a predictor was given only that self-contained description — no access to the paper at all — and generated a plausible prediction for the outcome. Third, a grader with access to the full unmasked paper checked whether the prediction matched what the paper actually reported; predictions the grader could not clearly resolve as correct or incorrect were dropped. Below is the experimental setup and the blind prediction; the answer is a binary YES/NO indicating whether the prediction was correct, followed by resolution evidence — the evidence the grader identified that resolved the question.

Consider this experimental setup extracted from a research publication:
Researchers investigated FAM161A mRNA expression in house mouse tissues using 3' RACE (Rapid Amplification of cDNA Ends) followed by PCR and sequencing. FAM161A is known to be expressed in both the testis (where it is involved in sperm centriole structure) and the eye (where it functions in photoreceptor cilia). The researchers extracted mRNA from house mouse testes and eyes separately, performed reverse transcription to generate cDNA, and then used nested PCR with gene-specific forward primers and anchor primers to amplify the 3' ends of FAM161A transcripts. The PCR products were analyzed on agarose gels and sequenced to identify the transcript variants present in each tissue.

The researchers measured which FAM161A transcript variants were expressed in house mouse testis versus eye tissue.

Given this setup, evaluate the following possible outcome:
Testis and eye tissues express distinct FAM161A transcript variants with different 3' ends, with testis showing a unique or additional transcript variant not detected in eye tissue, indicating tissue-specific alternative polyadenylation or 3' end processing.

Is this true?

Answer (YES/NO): YES